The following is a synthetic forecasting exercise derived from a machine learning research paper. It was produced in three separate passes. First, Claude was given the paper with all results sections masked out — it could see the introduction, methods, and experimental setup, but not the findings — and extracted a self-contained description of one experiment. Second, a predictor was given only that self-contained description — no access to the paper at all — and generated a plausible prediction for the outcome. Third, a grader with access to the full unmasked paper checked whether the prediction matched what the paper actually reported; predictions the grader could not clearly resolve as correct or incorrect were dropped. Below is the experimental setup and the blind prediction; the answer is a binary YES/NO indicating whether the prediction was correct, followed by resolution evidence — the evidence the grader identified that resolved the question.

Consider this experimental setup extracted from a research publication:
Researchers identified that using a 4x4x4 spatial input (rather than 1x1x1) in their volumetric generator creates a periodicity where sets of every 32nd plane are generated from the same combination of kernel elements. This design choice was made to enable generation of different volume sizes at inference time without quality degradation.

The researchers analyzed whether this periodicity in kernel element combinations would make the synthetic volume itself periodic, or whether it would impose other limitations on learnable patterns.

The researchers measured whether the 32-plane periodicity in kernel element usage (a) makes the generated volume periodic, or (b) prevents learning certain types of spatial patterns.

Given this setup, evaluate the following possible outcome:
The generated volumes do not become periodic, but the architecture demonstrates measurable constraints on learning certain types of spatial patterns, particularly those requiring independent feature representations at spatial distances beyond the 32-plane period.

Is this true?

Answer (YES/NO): NO